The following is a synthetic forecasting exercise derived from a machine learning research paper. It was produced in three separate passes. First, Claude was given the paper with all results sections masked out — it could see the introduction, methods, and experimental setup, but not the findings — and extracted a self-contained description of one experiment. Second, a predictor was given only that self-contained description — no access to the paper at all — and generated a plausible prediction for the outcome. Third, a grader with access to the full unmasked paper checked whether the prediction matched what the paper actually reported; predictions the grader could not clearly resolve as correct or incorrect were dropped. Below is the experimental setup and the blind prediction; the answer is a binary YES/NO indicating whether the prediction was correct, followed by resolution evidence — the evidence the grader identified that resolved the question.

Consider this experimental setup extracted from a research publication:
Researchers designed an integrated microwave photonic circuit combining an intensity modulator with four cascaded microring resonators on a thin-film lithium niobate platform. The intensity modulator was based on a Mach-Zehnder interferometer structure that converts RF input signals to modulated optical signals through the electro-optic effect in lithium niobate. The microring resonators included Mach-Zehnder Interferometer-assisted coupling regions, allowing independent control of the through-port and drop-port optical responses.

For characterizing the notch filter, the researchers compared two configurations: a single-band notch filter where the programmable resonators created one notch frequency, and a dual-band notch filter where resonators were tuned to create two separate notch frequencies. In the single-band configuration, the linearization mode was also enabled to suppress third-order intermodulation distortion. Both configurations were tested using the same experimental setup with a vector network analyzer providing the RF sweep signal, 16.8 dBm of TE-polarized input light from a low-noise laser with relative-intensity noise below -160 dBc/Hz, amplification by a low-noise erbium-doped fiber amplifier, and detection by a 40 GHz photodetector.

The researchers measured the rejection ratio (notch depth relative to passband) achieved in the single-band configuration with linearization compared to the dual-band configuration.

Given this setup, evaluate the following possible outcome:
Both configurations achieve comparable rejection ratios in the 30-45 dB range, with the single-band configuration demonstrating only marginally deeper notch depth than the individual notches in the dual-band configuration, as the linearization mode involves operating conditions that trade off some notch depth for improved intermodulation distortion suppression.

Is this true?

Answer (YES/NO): NO